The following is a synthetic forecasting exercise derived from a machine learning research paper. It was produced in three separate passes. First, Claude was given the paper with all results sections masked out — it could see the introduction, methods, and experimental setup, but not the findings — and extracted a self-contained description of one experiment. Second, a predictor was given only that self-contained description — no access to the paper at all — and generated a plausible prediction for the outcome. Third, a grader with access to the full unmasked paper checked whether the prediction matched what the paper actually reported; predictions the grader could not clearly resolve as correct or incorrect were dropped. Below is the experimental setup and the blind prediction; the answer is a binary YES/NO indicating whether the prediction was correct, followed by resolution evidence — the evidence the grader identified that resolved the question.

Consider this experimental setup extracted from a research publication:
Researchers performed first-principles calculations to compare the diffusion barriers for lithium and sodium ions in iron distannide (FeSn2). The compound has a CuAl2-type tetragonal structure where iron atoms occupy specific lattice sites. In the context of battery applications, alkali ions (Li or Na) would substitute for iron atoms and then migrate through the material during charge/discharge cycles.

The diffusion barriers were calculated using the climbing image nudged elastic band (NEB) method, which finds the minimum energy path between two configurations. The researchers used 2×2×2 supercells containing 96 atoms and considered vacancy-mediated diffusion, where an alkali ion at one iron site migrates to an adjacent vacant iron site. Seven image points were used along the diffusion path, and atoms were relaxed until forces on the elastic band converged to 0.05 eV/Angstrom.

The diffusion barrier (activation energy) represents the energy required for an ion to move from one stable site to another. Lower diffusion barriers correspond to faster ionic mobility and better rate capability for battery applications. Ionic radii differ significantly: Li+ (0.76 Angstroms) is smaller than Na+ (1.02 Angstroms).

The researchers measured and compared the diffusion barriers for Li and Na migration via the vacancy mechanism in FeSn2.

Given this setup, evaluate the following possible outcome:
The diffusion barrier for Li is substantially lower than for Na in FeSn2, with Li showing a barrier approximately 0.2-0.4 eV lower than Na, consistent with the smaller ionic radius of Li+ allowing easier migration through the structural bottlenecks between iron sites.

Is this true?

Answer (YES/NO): NO